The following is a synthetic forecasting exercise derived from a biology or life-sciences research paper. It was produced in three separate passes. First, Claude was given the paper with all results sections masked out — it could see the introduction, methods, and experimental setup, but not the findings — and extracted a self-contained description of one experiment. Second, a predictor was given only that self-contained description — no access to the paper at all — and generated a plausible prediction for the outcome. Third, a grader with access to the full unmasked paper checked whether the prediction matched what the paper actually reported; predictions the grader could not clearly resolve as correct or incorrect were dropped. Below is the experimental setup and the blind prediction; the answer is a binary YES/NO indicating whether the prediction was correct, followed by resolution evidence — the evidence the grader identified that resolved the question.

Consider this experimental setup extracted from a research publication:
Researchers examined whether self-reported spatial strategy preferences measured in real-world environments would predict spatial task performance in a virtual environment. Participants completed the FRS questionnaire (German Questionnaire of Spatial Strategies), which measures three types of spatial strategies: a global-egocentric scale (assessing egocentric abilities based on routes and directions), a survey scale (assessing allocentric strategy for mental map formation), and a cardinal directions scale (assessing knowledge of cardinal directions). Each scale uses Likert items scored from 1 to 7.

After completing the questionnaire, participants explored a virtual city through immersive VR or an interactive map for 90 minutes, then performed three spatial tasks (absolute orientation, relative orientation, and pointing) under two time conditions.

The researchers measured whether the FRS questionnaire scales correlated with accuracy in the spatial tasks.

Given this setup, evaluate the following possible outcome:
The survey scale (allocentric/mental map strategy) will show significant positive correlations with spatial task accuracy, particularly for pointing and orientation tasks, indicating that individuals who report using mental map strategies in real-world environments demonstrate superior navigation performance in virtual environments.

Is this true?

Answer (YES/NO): NO